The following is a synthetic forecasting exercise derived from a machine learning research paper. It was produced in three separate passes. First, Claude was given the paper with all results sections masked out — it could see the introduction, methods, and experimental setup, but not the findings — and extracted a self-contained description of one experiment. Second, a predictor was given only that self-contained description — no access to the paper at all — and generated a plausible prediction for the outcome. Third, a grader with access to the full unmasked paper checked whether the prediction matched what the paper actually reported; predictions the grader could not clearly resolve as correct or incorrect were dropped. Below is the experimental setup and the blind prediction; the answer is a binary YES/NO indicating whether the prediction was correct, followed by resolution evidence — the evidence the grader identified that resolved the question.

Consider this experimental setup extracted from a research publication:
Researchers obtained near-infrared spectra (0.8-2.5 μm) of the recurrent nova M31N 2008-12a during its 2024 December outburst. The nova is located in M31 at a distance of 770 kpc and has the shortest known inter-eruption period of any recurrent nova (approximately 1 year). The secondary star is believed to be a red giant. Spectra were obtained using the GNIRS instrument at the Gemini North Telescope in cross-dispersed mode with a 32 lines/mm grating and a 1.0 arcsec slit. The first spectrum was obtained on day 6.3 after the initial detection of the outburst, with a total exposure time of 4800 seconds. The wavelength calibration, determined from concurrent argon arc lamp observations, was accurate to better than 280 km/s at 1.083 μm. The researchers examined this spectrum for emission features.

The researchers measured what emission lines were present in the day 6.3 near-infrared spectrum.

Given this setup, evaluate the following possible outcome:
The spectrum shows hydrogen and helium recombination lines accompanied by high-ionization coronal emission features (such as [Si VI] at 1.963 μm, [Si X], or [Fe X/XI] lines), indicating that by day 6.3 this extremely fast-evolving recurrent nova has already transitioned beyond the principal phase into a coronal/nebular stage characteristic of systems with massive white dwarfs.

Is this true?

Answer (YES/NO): NO